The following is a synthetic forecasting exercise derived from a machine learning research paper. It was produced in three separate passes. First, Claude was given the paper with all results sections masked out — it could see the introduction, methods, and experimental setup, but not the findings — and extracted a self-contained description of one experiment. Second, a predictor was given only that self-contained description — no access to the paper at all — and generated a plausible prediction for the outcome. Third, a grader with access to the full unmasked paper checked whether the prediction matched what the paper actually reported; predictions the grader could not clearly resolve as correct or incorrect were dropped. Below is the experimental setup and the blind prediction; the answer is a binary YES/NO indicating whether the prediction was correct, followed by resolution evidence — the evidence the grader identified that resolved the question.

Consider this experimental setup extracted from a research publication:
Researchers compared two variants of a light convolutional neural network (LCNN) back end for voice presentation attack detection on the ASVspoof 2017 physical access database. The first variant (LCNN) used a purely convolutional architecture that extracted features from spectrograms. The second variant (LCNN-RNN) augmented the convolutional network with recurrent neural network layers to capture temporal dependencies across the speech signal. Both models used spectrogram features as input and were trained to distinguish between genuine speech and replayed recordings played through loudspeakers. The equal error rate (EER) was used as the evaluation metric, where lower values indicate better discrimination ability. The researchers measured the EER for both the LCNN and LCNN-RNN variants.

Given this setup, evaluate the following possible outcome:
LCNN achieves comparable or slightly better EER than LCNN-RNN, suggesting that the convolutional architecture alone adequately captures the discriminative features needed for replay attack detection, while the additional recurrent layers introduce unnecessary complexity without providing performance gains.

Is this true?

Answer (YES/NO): NO